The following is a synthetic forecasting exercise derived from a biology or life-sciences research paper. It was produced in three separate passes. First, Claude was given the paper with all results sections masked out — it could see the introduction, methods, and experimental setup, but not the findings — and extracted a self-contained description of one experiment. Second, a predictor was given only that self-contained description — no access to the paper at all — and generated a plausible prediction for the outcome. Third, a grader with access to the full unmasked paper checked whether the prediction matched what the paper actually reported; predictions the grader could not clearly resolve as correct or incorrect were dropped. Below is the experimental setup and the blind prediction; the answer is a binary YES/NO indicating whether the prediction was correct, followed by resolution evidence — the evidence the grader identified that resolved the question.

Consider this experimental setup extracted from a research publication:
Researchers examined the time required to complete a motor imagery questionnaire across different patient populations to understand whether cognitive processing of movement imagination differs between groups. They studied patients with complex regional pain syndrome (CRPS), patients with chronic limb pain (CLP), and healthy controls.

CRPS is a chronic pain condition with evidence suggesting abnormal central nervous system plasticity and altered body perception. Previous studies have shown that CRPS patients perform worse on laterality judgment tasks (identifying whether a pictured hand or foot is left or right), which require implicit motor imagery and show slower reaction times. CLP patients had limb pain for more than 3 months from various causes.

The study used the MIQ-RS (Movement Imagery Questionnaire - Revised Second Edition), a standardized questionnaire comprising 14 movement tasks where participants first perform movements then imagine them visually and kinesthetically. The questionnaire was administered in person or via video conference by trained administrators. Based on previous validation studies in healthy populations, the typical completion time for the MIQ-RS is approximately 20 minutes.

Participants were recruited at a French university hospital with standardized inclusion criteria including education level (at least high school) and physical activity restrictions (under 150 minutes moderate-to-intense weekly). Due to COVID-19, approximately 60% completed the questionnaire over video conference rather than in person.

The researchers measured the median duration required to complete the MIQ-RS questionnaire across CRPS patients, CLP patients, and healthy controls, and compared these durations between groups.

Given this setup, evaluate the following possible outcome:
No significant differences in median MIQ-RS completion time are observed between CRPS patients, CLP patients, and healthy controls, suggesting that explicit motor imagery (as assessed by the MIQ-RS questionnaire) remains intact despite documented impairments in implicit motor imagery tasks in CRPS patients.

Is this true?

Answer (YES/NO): YES